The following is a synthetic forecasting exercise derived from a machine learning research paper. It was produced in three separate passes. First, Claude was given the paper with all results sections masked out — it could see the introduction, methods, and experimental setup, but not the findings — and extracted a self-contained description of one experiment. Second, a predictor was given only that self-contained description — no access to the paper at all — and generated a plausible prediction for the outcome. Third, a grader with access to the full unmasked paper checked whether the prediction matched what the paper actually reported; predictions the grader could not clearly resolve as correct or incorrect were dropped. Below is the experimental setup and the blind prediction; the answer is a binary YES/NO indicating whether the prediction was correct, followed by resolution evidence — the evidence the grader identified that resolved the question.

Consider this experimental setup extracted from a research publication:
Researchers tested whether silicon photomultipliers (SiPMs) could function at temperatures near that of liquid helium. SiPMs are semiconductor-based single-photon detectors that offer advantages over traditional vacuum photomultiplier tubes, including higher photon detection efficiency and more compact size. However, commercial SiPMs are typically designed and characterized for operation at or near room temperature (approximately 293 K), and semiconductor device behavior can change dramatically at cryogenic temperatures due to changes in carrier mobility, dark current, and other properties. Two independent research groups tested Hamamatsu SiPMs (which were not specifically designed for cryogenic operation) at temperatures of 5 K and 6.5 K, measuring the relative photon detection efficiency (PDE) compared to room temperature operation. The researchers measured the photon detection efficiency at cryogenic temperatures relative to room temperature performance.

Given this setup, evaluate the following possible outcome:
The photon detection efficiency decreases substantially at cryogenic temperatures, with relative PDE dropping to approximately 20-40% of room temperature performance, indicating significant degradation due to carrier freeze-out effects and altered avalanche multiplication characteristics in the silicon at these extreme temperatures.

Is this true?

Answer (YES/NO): NO